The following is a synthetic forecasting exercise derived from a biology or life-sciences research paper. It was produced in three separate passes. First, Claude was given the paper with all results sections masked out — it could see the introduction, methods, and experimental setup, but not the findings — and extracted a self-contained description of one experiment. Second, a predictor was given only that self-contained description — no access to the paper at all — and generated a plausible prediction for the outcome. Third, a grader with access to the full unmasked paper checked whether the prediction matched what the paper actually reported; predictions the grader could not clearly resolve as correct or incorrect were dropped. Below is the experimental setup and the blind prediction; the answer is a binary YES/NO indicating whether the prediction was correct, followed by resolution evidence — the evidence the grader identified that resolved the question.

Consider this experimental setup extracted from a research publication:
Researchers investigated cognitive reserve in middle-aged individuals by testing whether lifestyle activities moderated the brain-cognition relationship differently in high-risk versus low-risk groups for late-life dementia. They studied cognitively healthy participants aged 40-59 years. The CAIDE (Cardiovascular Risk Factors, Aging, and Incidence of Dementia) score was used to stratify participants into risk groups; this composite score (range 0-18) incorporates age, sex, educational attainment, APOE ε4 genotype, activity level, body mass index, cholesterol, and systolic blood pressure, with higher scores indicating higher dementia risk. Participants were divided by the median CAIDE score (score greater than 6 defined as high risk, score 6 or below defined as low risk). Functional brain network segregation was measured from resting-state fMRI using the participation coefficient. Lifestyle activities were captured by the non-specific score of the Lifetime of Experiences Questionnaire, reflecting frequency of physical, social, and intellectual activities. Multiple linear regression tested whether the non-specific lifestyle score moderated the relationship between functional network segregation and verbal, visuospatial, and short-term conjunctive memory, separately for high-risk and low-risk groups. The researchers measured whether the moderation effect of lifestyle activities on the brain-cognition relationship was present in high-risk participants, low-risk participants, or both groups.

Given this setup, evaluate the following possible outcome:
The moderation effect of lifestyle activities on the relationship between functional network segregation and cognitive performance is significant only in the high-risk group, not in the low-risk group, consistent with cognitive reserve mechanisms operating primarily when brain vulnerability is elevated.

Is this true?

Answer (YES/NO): NO